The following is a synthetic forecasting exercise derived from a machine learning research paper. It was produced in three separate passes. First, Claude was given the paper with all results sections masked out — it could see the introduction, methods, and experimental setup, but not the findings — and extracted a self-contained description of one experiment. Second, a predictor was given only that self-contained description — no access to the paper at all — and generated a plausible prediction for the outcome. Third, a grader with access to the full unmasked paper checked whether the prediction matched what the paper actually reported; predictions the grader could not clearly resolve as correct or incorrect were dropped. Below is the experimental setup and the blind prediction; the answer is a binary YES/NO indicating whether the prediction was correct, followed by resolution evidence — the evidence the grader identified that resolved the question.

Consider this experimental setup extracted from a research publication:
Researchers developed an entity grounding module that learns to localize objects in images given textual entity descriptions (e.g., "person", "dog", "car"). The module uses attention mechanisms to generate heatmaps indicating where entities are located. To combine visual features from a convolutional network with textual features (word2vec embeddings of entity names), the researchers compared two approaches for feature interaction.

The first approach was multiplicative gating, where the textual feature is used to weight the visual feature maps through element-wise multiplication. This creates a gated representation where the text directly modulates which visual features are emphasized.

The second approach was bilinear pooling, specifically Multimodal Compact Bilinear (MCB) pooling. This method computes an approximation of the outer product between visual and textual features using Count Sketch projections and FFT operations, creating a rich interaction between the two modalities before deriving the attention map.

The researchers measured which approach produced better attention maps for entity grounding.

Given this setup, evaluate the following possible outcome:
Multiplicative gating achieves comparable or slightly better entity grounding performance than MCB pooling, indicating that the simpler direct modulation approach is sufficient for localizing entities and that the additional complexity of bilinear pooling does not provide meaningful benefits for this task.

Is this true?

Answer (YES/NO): NO